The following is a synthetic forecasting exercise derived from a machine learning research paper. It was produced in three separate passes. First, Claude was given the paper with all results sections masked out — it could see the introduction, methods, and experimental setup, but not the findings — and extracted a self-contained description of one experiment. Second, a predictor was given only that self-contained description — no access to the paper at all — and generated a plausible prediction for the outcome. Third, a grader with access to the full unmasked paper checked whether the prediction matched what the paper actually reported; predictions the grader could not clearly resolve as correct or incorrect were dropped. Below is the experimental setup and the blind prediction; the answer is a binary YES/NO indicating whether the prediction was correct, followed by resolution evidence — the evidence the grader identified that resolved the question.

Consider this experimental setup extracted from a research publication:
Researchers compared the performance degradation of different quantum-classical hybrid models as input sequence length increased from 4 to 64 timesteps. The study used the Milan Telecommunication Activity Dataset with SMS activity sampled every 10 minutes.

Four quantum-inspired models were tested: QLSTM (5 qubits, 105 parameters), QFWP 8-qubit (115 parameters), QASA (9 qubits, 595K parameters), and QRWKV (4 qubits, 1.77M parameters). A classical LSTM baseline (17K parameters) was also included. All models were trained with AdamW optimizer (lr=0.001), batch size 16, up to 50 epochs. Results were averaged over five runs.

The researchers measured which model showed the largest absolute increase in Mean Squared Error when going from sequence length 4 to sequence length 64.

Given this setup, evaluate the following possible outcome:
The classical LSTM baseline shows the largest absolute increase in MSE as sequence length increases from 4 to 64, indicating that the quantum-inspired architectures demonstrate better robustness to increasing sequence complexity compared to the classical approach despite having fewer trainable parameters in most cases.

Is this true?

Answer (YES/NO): NO